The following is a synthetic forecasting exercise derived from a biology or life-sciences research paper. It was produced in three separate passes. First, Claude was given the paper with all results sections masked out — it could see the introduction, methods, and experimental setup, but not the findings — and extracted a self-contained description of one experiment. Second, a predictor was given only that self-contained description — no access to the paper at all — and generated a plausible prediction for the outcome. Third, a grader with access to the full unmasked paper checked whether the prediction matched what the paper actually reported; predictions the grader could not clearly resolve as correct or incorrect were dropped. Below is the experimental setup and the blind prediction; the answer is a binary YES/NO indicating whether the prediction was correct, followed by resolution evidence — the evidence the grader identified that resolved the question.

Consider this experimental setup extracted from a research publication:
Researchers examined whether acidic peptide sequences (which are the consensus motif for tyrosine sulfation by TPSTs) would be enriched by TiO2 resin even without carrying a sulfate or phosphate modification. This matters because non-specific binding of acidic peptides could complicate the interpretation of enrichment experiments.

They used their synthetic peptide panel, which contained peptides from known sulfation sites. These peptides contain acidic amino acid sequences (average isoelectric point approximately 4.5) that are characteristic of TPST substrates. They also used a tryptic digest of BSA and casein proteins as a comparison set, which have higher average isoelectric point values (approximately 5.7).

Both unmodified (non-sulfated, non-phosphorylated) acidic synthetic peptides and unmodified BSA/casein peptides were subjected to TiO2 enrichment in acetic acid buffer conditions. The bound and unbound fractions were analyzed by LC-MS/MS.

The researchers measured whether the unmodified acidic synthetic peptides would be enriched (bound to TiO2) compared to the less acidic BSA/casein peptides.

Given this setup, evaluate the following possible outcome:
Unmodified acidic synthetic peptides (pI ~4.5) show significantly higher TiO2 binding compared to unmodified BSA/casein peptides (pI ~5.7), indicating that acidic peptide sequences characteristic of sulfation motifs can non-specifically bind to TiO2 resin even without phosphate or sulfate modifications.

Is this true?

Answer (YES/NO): YES